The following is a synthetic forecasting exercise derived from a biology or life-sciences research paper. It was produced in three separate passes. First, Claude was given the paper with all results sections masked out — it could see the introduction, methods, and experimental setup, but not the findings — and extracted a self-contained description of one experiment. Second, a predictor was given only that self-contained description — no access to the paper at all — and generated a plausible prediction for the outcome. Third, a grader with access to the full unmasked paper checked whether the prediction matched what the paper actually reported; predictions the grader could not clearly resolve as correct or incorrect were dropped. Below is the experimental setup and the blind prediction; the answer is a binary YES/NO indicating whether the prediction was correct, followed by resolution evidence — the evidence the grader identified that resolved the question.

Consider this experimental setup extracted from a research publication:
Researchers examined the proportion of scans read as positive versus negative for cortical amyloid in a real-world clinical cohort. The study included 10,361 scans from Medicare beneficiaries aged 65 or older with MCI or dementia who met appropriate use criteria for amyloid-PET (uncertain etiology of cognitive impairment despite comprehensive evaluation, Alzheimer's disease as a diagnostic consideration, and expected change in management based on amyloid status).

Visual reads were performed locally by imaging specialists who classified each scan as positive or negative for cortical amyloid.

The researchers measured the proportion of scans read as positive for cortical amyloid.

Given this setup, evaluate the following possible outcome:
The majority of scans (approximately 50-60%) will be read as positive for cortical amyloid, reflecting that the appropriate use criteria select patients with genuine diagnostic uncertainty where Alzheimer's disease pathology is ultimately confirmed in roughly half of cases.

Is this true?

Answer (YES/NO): NO